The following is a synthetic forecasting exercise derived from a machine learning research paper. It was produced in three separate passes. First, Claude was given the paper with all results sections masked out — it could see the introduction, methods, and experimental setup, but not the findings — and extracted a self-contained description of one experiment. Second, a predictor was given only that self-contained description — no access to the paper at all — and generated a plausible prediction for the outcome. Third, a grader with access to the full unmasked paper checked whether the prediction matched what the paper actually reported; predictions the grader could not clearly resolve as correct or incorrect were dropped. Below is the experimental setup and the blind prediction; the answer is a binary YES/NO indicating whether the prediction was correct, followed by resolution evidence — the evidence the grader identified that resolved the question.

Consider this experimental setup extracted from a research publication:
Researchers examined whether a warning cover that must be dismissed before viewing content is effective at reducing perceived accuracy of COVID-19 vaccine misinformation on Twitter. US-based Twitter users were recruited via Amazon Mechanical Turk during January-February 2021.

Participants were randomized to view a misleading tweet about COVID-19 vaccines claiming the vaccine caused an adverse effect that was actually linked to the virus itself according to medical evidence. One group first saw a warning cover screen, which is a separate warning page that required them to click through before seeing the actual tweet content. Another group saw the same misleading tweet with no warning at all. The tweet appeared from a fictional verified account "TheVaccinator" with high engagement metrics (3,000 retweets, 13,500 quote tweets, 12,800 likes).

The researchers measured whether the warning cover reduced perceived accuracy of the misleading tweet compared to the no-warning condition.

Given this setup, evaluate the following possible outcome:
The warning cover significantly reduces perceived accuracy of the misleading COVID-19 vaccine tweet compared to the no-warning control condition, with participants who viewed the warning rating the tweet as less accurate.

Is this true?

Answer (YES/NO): YES